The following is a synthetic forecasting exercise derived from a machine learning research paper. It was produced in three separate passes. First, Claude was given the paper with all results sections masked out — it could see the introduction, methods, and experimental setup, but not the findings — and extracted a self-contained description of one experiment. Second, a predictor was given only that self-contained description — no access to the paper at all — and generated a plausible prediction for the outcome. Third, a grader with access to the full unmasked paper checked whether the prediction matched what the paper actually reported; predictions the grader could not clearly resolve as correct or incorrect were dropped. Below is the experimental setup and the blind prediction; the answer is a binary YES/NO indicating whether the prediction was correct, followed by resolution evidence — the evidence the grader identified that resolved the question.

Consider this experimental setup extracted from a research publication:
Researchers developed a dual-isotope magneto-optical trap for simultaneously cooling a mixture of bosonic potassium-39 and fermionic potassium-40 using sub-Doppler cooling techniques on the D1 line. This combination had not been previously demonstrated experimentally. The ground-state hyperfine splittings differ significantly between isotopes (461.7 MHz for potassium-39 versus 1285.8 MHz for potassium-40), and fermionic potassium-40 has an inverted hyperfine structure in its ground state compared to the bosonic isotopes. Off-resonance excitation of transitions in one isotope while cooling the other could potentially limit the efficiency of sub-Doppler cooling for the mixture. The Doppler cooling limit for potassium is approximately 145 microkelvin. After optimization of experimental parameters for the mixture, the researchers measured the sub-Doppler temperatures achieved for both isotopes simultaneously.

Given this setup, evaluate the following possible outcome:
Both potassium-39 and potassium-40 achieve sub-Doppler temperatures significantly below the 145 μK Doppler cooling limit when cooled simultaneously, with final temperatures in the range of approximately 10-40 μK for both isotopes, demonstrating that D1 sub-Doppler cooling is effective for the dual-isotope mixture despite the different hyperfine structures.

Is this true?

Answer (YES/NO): YES